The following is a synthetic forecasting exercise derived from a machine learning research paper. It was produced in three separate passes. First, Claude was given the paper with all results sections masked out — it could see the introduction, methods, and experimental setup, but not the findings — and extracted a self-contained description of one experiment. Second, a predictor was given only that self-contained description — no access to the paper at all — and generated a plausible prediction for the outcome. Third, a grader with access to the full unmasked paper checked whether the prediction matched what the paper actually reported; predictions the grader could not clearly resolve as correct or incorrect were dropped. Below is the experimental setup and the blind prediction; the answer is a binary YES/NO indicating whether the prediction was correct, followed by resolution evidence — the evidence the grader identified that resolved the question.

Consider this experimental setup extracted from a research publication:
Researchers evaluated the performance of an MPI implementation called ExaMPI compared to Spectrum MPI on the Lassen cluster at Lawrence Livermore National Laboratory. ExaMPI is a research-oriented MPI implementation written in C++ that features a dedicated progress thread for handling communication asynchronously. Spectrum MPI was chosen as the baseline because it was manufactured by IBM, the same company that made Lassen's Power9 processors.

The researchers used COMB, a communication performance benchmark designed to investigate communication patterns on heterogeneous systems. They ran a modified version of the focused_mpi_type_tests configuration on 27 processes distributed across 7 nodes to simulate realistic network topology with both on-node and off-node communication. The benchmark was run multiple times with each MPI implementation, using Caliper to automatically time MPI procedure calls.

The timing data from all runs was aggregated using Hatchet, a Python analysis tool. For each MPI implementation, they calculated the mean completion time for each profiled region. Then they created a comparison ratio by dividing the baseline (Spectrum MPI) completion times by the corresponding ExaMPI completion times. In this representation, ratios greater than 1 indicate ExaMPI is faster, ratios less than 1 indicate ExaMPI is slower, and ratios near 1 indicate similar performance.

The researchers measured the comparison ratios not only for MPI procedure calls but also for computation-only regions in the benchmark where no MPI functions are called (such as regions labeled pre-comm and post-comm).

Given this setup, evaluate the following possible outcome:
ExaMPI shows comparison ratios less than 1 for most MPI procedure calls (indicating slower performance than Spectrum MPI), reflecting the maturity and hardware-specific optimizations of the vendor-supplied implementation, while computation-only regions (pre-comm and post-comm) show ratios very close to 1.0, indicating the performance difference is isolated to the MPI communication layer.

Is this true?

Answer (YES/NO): NO